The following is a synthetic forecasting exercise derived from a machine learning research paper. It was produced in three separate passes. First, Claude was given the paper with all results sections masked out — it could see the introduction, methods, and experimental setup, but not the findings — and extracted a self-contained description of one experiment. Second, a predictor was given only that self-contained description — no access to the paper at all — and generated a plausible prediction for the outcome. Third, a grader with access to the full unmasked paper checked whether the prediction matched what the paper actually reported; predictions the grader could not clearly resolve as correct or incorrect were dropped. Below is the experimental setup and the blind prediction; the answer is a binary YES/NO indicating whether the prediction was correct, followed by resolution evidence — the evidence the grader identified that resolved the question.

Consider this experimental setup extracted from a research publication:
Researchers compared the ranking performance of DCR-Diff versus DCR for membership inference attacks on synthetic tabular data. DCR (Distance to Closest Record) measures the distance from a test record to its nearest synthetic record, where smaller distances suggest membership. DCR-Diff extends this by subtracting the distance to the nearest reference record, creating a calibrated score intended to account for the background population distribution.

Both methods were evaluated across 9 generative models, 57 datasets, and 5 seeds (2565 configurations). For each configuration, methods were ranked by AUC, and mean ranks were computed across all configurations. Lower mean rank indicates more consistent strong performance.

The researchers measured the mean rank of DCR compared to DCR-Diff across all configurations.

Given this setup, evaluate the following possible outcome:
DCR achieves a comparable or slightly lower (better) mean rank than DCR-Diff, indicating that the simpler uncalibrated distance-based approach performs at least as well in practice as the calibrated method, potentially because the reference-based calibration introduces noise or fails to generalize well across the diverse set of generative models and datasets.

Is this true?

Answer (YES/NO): NO